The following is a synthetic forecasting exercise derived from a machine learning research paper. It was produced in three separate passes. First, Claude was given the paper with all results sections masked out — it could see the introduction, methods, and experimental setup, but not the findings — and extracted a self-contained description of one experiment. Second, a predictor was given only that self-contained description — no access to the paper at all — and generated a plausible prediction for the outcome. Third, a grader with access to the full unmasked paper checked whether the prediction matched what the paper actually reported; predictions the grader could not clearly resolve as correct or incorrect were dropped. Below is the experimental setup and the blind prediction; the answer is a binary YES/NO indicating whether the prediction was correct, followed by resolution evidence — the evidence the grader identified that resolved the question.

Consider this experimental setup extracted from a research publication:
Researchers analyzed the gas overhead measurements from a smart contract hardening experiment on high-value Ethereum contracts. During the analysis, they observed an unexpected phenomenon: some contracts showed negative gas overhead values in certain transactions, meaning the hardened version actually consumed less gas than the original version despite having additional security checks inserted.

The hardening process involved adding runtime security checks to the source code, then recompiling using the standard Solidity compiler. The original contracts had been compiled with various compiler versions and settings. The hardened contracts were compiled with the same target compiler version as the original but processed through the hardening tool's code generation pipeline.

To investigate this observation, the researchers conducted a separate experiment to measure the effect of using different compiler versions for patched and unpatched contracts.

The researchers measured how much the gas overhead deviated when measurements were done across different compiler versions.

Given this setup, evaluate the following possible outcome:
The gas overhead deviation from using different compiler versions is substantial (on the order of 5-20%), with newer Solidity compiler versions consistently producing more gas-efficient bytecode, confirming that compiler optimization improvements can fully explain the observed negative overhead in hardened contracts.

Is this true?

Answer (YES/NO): NO